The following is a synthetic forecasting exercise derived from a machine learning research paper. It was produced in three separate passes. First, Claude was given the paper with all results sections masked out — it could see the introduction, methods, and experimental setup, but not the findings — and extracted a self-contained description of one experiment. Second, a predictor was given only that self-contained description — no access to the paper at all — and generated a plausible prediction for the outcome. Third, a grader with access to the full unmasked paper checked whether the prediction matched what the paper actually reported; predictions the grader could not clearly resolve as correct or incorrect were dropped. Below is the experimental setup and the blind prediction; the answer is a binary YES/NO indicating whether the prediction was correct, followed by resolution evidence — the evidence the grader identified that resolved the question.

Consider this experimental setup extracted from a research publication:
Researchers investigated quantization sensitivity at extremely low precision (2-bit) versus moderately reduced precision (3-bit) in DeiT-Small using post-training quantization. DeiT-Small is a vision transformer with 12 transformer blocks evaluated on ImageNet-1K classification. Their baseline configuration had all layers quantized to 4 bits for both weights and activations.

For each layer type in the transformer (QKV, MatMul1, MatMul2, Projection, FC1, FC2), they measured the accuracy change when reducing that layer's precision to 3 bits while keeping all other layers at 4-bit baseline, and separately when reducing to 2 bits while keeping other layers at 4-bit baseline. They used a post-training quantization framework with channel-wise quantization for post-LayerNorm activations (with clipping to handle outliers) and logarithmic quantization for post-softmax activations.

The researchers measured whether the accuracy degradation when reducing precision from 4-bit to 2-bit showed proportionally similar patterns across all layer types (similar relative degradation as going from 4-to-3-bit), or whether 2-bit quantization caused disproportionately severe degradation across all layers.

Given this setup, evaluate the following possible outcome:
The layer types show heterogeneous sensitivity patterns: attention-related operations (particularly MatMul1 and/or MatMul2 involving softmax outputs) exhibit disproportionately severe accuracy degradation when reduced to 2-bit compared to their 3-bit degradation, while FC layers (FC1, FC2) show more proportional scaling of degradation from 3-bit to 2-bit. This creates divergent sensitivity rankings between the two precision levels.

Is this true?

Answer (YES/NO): NO